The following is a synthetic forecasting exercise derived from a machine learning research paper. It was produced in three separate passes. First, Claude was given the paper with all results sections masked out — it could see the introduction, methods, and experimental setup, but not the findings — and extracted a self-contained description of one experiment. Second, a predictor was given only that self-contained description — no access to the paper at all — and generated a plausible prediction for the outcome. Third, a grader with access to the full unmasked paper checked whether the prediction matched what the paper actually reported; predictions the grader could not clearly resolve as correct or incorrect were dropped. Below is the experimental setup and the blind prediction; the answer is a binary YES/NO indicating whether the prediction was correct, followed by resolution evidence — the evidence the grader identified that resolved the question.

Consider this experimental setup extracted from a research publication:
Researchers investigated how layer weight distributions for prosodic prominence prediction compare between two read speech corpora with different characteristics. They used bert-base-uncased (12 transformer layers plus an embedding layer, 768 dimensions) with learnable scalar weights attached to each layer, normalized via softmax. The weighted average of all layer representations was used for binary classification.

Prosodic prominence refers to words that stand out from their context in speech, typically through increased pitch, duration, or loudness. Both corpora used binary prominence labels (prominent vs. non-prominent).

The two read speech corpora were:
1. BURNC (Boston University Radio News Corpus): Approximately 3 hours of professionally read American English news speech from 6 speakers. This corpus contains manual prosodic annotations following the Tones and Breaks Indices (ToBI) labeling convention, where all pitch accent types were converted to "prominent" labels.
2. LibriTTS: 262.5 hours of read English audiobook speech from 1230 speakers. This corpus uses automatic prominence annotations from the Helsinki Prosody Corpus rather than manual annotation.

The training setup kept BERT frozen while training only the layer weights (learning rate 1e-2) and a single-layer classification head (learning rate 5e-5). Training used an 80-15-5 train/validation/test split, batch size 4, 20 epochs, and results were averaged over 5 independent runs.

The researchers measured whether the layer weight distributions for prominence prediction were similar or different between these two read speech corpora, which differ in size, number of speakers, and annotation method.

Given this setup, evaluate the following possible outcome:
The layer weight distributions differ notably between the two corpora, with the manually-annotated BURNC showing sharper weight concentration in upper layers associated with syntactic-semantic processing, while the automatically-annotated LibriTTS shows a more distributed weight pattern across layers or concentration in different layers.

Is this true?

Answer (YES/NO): NO